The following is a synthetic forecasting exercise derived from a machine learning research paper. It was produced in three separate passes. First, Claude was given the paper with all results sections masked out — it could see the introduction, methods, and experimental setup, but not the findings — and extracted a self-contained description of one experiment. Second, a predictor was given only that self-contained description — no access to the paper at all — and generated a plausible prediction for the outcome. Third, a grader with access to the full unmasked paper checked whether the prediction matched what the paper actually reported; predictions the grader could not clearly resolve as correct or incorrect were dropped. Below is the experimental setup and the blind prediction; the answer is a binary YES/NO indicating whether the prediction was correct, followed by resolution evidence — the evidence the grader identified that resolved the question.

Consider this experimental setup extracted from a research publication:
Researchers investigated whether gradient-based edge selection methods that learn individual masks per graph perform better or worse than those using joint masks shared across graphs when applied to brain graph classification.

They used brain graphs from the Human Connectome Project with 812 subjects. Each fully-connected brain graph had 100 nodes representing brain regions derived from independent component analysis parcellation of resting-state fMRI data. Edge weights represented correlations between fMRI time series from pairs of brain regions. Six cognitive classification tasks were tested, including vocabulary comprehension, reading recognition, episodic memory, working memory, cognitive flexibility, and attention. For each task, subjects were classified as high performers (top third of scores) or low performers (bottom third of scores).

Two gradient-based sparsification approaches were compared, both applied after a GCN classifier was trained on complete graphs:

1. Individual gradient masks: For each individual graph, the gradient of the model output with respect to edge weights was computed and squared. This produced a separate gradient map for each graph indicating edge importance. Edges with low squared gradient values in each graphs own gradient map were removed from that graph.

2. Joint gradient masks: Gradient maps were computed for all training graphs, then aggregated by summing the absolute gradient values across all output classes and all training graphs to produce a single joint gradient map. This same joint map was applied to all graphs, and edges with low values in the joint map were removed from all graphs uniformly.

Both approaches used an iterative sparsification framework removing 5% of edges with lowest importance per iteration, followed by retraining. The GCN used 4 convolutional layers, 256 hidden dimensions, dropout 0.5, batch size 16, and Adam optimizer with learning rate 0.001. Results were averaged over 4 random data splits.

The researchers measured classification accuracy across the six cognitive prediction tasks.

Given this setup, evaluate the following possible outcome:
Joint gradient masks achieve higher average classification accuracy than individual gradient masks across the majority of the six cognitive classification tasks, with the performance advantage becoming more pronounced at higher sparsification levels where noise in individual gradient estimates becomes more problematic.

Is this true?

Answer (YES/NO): NO